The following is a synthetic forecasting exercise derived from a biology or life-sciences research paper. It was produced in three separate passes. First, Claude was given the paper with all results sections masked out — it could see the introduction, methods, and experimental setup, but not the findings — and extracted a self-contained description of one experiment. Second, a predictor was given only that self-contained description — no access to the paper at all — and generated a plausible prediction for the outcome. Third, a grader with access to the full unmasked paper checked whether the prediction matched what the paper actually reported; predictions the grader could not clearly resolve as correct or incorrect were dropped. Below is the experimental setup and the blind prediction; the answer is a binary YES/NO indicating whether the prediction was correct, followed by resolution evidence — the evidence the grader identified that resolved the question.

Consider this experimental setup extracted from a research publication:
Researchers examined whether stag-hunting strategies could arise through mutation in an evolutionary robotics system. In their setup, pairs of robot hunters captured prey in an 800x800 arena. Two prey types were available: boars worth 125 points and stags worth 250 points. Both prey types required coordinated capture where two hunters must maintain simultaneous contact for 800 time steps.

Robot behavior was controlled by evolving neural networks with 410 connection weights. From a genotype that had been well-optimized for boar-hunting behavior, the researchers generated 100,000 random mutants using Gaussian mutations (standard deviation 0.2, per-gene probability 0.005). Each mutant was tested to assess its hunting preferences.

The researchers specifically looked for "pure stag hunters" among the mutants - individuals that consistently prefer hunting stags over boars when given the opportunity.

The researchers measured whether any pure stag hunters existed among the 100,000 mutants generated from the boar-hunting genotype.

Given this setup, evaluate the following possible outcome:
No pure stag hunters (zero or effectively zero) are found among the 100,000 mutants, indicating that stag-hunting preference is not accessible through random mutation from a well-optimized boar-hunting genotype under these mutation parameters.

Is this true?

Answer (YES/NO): YES